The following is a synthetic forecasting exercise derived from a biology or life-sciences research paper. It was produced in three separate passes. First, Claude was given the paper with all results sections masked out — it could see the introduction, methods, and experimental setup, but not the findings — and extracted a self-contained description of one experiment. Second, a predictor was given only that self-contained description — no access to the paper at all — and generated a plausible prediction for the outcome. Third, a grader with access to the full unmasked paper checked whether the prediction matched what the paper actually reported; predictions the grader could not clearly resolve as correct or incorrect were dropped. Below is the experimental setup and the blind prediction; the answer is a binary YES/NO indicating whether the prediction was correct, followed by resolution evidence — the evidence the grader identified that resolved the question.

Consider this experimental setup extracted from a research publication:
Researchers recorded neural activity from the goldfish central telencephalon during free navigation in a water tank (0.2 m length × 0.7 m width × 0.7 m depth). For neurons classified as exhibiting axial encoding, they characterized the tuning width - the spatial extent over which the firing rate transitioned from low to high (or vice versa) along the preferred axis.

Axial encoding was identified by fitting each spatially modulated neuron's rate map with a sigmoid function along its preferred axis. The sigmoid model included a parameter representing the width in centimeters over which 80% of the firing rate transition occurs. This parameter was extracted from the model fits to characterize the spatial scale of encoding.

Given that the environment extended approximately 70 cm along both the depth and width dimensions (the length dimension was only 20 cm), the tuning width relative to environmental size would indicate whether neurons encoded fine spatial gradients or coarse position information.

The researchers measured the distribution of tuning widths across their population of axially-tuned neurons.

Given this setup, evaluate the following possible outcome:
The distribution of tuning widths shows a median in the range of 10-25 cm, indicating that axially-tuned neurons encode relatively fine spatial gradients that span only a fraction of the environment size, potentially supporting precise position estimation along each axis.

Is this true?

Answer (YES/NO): NO